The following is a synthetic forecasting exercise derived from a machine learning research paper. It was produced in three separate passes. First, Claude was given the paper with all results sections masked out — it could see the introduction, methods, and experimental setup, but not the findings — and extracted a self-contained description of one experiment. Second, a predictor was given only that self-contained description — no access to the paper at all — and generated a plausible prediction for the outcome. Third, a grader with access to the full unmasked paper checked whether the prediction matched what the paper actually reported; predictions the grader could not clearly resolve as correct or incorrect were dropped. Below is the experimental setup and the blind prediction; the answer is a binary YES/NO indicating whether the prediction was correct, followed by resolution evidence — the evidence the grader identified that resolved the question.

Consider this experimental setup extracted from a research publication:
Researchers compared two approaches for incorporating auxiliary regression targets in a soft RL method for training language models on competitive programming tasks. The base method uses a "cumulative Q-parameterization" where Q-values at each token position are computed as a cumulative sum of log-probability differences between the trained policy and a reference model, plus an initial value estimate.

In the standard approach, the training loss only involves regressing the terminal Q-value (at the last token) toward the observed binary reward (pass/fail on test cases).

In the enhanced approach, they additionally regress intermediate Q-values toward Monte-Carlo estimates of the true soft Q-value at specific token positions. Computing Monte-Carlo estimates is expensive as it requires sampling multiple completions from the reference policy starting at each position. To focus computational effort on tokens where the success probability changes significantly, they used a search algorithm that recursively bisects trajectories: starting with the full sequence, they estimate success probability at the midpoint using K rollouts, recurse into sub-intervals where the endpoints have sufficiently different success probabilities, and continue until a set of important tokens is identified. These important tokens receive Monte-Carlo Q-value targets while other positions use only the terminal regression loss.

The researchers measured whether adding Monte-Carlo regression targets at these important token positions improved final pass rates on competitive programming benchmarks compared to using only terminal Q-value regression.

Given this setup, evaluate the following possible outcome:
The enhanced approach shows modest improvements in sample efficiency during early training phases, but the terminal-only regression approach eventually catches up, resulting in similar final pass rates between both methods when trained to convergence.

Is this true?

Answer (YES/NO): NO